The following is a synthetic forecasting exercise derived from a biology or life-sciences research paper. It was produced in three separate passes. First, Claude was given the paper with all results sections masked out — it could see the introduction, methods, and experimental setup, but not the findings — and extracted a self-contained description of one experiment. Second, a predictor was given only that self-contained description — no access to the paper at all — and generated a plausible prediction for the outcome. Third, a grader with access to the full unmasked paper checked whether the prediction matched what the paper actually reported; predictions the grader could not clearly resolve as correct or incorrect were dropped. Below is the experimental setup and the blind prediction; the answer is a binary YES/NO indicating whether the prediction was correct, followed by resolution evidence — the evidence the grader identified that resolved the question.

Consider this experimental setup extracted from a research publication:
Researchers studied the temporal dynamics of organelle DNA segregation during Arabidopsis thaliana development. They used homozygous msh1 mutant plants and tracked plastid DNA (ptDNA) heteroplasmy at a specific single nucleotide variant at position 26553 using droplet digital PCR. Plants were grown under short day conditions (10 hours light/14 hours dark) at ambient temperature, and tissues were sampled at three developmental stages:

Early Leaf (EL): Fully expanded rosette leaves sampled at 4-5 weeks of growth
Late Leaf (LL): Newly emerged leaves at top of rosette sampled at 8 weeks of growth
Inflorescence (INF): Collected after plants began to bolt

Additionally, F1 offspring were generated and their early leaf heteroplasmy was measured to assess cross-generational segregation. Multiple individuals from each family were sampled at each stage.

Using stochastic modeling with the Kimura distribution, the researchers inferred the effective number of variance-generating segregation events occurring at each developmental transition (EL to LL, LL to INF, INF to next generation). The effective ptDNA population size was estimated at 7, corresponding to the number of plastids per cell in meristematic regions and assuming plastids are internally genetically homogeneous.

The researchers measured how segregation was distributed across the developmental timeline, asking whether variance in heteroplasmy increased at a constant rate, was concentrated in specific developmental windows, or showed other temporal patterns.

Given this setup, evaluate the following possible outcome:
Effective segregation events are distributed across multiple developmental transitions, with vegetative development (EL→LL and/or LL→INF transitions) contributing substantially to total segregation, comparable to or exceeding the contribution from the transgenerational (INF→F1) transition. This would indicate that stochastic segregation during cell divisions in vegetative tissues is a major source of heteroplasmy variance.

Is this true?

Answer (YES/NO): NO